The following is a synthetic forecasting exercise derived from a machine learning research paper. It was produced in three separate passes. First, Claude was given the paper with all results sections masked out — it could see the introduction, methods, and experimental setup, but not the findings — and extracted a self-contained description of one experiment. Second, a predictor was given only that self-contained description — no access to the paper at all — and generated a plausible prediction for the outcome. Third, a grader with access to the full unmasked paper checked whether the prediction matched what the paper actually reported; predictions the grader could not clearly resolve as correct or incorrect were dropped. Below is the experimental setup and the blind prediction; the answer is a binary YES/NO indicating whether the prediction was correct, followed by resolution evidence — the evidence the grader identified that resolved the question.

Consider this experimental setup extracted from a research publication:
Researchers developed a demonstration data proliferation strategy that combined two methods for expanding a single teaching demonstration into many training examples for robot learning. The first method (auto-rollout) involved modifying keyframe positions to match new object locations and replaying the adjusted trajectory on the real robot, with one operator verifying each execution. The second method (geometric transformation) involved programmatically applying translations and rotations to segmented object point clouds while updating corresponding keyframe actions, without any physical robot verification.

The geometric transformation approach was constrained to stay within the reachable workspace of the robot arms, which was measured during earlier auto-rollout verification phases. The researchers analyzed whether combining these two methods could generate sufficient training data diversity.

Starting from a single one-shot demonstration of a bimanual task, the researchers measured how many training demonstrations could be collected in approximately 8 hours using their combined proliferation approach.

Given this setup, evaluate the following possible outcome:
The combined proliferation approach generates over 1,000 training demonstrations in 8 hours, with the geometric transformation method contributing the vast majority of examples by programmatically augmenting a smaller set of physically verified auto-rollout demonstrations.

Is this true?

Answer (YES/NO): YES